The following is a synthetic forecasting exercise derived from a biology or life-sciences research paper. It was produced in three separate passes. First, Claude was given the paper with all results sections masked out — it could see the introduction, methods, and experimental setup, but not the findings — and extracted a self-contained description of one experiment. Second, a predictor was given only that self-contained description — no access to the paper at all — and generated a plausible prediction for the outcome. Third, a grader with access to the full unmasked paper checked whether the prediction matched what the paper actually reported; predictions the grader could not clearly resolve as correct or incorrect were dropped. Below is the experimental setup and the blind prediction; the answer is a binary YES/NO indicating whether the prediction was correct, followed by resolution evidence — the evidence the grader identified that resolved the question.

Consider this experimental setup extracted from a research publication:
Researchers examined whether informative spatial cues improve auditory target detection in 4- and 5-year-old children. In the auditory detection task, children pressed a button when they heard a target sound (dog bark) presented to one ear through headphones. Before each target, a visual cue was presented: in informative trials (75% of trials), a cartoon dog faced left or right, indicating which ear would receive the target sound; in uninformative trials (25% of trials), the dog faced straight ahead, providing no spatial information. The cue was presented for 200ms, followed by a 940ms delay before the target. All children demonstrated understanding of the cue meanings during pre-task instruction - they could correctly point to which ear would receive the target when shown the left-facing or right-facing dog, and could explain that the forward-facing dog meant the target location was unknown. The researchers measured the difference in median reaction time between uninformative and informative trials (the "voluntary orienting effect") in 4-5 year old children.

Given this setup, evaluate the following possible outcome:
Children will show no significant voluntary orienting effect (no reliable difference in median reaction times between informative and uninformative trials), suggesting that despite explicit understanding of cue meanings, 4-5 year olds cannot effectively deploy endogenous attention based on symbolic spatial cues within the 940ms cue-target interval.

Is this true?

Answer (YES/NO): YES